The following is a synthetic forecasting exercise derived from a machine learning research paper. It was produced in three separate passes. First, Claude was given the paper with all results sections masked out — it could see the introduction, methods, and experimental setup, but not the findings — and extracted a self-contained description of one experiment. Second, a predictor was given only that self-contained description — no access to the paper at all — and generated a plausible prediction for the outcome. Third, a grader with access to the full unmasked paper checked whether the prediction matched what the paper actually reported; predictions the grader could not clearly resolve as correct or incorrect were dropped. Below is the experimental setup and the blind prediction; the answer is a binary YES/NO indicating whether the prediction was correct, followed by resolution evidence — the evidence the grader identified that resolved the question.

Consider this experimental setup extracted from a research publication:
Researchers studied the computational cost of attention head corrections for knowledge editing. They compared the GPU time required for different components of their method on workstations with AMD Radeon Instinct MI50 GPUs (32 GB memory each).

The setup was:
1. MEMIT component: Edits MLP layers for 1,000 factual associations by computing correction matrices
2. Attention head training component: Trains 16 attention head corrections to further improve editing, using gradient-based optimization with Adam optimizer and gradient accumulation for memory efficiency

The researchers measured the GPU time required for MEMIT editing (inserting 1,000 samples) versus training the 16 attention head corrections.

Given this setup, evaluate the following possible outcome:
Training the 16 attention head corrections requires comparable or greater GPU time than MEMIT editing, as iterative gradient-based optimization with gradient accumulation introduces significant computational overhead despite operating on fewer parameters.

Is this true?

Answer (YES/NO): NO